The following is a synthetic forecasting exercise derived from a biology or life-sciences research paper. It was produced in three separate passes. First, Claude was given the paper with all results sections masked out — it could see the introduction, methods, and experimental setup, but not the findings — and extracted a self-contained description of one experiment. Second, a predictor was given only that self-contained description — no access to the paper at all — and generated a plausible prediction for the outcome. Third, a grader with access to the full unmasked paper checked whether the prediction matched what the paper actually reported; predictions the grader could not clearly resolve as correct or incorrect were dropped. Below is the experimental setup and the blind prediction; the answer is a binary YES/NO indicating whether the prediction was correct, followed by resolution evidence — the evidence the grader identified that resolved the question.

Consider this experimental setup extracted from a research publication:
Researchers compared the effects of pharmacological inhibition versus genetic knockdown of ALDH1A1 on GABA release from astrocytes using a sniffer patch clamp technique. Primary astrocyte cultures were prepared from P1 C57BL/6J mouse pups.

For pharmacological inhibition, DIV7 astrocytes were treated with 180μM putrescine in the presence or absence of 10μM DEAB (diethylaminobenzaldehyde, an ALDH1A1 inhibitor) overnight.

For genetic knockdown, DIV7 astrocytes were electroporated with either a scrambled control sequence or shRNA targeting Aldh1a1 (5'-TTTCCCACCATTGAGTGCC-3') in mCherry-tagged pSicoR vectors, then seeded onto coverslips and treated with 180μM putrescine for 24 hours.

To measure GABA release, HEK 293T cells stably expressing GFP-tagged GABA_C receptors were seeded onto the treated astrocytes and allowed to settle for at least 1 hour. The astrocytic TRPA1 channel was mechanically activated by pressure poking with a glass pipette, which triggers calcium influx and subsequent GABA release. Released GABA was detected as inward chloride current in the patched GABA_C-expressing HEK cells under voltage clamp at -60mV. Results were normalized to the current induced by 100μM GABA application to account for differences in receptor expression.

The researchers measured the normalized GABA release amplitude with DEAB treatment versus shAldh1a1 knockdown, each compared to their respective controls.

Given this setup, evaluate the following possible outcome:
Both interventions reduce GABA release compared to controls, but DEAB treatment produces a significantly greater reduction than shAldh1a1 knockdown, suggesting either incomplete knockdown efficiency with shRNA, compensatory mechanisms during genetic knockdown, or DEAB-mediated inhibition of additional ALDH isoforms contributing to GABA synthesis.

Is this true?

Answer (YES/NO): YES